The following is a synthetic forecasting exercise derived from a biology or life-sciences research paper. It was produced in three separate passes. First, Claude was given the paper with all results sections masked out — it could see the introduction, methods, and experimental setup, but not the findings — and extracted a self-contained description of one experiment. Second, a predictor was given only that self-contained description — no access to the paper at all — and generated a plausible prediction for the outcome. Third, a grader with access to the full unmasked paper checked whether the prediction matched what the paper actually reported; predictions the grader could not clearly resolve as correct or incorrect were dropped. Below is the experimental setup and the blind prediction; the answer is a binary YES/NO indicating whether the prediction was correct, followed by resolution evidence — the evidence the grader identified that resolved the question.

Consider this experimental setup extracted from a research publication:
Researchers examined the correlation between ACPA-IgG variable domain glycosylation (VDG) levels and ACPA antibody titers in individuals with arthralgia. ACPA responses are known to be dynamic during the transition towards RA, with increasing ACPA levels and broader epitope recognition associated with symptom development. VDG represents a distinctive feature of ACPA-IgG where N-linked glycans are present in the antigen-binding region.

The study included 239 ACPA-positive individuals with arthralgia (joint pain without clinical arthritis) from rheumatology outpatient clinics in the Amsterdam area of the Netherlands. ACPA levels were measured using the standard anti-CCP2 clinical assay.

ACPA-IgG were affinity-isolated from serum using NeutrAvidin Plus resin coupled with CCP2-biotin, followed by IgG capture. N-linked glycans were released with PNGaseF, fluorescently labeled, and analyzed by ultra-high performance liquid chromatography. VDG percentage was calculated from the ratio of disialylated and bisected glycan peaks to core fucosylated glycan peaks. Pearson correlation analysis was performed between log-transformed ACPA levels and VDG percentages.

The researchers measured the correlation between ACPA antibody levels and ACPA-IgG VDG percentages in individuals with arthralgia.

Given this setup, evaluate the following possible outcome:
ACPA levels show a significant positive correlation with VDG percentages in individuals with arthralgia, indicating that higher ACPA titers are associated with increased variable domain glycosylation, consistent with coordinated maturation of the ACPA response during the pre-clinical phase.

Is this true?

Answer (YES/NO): YES